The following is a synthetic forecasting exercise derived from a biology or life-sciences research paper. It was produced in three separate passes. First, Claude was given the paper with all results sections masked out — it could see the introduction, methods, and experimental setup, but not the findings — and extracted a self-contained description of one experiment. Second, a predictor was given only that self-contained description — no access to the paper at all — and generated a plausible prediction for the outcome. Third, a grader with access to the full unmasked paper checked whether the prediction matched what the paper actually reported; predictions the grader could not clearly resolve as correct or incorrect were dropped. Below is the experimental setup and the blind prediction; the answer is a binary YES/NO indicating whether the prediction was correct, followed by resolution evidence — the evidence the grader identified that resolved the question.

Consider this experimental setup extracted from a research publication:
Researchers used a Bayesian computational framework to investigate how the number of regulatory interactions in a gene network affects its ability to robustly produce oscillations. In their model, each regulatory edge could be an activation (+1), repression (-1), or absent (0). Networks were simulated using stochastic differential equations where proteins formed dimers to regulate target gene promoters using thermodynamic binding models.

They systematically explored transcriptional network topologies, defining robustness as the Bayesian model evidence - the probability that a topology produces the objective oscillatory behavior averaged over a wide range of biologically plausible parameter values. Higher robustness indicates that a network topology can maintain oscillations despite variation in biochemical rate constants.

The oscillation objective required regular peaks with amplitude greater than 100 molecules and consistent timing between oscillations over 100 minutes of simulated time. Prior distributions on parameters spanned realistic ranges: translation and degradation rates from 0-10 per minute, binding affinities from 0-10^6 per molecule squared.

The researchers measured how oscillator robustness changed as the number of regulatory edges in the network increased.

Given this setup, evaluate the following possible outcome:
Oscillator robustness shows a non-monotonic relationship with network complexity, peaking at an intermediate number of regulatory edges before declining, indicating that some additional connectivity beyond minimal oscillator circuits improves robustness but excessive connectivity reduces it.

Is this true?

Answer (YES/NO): NO